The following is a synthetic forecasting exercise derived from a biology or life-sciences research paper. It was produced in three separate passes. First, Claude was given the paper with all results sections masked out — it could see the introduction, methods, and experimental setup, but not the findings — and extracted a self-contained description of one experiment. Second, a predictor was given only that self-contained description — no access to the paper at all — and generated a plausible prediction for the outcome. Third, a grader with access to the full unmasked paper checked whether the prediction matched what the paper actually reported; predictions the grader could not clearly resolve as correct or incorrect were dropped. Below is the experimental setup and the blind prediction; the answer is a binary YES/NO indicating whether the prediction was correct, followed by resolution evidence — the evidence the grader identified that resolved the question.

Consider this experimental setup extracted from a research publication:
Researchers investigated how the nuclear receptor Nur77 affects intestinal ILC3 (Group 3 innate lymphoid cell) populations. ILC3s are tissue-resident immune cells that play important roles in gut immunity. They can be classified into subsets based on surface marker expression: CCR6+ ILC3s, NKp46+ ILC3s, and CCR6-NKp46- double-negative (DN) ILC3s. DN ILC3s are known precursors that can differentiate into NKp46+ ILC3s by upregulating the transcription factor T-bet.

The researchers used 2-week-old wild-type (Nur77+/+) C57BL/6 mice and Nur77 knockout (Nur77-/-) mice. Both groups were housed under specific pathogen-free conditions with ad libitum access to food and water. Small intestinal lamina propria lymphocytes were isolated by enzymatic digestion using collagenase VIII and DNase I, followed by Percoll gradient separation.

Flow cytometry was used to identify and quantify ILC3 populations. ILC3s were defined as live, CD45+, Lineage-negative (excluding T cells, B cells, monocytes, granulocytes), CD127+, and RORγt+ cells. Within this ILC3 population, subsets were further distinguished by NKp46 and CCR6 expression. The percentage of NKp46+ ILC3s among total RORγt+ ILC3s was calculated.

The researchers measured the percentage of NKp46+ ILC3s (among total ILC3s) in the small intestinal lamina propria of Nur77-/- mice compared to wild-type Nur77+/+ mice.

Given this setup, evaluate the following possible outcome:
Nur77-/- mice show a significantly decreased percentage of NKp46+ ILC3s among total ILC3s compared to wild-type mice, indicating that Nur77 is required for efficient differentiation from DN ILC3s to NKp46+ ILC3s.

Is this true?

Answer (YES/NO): YES